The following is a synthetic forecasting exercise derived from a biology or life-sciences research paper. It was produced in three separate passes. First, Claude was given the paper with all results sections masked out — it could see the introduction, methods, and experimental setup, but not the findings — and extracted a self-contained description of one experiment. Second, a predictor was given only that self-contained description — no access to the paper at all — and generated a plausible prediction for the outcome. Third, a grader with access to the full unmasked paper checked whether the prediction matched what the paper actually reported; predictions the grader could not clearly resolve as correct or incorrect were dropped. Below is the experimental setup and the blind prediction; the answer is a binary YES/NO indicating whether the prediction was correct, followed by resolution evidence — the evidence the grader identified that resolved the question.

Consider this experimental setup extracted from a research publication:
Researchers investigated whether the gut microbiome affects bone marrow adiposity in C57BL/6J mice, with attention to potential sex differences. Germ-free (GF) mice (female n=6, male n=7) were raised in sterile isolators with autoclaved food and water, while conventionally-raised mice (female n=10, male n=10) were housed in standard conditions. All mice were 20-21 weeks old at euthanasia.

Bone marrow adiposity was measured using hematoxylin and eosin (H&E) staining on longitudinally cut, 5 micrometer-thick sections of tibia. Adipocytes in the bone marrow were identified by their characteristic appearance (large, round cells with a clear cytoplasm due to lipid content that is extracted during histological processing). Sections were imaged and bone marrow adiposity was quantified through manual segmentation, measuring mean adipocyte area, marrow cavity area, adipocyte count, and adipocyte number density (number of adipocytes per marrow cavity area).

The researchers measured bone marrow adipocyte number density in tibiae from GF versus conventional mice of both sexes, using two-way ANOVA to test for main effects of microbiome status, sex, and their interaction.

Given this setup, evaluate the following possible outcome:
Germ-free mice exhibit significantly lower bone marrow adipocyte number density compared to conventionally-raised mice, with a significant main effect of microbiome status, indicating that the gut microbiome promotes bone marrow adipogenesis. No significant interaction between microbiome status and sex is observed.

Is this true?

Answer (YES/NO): NO